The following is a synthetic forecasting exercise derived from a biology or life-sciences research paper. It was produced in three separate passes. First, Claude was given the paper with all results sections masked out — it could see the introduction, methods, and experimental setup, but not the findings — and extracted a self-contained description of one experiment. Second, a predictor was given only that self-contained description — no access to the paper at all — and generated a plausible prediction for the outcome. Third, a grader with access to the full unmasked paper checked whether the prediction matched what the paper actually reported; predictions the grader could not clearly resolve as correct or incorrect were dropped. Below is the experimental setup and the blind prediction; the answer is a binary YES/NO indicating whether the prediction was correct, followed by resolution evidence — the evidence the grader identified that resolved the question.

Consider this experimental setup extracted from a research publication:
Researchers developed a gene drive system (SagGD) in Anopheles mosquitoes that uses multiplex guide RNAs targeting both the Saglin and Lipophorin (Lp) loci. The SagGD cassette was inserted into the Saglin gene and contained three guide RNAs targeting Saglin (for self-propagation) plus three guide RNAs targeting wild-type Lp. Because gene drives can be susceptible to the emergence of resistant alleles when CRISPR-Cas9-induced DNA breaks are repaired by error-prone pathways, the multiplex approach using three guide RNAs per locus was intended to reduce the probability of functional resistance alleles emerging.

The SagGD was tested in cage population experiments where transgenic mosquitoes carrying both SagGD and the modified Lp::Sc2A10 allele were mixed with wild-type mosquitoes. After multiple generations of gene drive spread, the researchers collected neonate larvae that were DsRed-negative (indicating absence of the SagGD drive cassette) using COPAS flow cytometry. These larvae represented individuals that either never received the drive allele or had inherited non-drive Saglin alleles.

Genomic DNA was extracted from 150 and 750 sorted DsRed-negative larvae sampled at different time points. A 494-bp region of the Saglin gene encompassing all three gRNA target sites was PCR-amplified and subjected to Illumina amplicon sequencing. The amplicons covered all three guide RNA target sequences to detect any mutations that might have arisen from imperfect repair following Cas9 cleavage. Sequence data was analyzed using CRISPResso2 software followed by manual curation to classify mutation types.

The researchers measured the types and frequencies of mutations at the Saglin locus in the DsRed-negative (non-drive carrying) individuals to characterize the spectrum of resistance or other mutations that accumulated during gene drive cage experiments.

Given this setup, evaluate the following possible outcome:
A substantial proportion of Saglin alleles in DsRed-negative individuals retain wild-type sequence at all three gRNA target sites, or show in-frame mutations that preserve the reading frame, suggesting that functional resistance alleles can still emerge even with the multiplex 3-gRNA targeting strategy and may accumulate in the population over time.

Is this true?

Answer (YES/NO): YES